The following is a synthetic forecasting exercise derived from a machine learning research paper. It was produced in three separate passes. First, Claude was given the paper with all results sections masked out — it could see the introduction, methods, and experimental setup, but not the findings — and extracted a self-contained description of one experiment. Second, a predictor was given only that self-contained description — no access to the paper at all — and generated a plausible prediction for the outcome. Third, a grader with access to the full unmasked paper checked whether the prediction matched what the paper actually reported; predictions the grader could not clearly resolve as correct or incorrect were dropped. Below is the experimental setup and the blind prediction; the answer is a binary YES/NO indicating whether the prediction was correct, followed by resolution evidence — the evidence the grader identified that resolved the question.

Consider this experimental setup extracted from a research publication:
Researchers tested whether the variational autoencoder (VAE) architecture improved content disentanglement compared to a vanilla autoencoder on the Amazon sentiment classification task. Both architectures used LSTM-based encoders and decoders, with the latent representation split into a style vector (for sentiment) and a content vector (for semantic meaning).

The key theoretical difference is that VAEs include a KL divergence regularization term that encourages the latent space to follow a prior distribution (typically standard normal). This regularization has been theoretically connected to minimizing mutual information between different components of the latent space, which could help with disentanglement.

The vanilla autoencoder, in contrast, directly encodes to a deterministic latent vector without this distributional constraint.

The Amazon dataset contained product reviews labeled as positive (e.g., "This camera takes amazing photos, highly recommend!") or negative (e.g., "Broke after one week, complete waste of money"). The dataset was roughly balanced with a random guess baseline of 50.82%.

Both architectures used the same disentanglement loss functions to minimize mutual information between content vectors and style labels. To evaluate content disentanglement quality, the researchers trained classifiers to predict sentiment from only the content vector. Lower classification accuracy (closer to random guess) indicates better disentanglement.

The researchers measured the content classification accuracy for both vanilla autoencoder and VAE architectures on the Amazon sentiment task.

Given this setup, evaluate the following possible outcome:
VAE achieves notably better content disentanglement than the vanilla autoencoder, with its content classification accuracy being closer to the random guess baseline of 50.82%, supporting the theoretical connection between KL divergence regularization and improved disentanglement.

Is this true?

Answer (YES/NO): NO